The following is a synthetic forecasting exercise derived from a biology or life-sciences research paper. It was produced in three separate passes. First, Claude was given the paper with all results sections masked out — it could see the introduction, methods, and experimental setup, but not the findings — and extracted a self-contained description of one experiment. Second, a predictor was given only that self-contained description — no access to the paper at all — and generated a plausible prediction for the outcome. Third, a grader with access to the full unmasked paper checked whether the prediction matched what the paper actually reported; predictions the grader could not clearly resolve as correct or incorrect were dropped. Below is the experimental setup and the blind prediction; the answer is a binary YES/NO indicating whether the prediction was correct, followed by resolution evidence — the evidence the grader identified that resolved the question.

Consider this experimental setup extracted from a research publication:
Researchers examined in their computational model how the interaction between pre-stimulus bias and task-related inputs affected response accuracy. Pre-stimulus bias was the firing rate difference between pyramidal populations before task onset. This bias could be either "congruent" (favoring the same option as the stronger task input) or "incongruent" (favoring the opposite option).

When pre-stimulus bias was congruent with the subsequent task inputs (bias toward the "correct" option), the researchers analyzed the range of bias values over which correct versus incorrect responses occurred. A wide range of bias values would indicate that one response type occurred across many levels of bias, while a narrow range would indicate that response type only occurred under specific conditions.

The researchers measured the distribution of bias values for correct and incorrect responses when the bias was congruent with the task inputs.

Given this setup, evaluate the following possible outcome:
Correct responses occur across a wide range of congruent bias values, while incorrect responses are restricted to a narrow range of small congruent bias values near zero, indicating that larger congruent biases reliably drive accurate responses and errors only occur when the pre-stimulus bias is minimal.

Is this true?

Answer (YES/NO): YES